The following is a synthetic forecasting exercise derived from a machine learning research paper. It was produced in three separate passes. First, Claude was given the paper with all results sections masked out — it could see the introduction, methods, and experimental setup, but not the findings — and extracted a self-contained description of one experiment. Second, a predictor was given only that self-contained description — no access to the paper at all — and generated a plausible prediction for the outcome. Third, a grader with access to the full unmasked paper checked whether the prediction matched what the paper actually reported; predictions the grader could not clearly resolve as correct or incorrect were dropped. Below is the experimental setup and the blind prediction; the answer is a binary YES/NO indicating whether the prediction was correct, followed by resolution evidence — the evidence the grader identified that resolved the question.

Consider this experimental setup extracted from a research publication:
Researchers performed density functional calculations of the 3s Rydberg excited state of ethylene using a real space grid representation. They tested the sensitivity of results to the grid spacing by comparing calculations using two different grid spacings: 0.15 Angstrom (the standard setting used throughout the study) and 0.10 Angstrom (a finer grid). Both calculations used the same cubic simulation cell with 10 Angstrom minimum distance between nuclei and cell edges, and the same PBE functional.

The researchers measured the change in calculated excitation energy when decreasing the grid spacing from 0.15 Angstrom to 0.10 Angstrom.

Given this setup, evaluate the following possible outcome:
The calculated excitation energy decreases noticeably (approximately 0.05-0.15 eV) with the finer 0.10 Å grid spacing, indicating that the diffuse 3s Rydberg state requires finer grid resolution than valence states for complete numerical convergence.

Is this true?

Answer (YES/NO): NO